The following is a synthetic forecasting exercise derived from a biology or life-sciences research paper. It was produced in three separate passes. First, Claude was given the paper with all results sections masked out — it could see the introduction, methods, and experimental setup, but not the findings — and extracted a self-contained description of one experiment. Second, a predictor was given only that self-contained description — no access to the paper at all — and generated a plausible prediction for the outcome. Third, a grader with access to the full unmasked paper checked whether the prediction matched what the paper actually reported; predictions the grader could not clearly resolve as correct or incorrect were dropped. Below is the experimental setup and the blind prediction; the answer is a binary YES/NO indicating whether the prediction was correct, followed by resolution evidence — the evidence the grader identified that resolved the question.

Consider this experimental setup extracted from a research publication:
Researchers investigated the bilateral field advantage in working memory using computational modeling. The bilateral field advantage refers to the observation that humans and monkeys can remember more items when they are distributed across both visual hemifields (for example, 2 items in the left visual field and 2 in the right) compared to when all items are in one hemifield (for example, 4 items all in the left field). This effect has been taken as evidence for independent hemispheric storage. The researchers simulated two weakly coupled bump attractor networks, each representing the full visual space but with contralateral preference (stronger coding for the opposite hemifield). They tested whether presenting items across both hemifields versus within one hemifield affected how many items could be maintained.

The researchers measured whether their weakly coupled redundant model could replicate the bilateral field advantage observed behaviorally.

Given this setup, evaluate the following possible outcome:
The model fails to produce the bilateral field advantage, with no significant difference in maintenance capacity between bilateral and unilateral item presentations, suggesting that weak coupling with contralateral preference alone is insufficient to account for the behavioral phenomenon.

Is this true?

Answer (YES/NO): NO